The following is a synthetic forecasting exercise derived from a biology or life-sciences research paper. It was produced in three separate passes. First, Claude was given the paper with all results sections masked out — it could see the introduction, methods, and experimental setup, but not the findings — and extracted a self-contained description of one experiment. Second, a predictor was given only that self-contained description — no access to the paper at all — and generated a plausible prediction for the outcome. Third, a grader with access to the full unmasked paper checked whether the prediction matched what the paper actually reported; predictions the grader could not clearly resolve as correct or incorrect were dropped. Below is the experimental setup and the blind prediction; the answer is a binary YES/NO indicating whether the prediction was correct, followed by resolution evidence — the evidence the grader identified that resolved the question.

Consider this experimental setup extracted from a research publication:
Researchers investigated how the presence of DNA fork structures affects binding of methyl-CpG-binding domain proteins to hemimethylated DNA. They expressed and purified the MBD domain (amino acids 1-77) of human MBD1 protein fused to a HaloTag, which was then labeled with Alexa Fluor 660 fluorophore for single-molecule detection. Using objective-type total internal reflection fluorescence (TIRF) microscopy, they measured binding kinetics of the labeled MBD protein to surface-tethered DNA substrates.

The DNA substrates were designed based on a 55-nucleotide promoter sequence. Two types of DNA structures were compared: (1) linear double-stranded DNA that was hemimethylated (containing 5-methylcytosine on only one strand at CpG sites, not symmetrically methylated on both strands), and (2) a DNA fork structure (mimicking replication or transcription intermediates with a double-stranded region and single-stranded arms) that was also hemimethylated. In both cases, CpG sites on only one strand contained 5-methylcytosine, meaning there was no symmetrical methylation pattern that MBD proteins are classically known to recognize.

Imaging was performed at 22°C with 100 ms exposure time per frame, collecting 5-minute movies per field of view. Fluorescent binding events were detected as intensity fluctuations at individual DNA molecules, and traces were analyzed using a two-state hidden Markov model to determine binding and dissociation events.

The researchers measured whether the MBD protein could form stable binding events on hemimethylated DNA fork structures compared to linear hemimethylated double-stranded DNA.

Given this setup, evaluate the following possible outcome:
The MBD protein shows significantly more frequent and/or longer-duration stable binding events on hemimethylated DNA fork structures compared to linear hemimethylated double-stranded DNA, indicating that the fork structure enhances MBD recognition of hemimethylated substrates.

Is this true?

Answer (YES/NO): YES